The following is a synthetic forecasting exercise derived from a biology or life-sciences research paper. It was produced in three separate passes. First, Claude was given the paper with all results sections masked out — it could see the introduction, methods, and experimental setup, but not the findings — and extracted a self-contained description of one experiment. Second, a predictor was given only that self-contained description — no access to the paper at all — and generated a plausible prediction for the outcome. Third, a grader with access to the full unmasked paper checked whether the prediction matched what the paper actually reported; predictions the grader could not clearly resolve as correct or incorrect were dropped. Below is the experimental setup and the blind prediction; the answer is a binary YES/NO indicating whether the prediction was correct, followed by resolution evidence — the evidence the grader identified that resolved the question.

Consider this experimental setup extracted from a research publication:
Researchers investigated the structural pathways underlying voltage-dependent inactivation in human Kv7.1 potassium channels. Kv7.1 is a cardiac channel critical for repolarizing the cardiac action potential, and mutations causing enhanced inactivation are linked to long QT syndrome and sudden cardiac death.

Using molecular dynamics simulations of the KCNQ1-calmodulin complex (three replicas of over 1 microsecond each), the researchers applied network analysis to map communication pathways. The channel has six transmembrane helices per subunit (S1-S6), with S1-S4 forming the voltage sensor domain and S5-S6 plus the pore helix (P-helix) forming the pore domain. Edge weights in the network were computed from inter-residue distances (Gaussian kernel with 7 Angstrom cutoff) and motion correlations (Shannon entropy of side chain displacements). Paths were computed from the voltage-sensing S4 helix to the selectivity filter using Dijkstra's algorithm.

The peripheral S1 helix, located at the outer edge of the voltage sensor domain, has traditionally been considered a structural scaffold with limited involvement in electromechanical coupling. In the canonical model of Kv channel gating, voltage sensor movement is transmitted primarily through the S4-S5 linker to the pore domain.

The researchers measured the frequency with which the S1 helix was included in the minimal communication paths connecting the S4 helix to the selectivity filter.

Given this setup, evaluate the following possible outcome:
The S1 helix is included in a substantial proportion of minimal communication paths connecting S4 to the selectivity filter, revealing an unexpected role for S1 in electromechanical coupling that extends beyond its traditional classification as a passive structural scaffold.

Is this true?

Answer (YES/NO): YES